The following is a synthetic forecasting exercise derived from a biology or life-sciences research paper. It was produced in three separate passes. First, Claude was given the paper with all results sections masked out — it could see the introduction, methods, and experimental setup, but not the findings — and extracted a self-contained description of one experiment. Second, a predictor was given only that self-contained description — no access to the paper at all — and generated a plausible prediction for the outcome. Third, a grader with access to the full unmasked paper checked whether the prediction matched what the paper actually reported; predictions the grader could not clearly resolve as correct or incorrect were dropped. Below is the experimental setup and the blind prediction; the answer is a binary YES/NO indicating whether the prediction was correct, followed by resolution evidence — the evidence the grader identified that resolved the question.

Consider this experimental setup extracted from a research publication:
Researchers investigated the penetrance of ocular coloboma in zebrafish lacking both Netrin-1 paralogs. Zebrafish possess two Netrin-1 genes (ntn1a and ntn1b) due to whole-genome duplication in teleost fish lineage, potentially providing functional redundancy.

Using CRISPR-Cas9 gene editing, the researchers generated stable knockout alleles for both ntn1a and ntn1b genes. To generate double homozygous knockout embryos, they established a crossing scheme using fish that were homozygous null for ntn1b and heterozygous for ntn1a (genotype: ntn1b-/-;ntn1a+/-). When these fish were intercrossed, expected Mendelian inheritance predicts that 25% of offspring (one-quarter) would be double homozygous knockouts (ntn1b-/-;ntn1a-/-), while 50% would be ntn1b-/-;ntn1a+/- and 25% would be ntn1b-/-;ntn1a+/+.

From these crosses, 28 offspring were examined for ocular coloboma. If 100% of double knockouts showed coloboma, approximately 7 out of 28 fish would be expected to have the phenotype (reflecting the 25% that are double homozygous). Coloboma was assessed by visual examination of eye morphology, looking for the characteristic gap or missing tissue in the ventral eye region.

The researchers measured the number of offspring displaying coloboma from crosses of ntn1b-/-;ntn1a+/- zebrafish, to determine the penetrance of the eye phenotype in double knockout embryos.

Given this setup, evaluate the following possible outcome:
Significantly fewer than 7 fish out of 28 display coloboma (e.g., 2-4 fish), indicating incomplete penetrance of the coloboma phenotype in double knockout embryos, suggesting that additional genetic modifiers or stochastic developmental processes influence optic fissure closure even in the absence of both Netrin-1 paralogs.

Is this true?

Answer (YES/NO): YES